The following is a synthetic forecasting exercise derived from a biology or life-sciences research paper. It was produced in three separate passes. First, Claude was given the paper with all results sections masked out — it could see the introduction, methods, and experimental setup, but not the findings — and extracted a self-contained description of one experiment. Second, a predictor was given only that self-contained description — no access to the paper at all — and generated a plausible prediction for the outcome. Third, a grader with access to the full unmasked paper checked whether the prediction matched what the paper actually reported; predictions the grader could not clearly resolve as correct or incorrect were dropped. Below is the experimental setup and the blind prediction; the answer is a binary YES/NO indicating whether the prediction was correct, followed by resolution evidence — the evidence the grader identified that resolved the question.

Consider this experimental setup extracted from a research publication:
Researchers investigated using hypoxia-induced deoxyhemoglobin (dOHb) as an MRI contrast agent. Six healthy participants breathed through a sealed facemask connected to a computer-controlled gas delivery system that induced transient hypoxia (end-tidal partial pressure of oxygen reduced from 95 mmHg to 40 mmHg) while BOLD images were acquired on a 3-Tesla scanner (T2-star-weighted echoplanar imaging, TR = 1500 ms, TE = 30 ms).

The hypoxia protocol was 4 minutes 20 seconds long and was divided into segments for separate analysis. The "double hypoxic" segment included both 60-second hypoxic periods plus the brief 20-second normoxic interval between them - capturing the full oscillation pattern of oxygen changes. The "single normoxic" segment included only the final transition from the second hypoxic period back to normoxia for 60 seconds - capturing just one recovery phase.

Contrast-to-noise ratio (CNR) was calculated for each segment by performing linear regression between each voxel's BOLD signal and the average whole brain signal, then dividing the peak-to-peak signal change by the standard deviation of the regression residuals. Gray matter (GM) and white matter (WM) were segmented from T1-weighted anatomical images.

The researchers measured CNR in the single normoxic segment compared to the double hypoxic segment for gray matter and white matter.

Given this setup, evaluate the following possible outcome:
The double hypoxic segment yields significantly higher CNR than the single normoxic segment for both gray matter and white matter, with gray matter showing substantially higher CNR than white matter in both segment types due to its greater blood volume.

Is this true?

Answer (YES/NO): NO